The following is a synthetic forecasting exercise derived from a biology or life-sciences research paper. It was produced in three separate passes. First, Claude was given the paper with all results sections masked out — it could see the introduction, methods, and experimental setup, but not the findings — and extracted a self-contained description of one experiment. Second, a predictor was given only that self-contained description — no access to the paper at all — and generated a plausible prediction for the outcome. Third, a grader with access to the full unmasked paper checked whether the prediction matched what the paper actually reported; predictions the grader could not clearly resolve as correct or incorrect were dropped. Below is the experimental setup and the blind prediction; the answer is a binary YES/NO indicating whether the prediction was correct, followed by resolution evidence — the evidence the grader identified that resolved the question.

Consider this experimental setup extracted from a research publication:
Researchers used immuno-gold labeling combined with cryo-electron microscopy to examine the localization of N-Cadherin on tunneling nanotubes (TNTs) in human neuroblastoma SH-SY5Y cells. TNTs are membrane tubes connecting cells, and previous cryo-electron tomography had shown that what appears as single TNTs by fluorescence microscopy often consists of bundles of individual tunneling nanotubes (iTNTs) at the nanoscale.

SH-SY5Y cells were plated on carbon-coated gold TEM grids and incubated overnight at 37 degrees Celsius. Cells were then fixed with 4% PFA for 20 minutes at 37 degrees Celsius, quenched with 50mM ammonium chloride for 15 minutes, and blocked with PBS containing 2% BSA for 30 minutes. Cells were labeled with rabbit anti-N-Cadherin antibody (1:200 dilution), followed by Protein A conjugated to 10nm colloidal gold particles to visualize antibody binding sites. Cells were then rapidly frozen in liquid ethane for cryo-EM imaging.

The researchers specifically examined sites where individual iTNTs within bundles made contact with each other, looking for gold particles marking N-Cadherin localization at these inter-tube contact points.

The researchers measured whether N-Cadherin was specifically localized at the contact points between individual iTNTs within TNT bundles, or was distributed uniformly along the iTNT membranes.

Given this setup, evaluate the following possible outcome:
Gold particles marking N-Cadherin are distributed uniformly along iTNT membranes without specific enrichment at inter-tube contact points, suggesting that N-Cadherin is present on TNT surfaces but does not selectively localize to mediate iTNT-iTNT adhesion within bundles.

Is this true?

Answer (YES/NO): NO